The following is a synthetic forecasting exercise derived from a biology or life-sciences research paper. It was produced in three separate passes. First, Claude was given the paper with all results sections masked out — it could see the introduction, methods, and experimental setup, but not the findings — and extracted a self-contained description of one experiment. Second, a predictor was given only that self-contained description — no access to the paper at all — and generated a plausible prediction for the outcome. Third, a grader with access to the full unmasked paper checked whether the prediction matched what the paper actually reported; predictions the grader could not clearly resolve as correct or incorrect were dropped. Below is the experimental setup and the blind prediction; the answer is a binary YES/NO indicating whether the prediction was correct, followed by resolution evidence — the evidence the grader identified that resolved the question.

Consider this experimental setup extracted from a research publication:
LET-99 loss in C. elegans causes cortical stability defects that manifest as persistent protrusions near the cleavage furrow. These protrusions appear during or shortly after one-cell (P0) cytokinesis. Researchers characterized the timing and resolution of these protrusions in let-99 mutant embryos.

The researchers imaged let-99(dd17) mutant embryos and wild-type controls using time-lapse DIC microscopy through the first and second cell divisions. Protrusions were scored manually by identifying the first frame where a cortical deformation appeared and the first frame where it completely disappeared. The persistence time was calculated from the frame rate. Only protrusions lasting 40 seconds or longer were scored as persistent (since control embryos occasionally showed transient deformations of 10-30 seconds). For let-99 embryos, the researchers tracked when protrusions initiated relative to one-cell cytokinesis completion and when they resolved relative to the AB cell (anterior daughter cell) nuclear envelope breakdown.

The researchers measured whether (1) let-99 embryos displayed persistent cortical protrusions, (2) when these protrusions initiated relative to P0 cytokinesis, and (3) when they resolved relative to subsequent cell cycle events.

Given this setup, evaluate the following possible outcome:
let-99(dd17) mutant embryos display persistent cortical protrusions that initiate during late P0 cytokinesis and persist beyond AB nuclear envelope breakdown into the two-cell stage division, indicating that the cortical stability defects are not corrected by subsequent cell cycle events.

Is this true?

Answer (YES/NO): NO